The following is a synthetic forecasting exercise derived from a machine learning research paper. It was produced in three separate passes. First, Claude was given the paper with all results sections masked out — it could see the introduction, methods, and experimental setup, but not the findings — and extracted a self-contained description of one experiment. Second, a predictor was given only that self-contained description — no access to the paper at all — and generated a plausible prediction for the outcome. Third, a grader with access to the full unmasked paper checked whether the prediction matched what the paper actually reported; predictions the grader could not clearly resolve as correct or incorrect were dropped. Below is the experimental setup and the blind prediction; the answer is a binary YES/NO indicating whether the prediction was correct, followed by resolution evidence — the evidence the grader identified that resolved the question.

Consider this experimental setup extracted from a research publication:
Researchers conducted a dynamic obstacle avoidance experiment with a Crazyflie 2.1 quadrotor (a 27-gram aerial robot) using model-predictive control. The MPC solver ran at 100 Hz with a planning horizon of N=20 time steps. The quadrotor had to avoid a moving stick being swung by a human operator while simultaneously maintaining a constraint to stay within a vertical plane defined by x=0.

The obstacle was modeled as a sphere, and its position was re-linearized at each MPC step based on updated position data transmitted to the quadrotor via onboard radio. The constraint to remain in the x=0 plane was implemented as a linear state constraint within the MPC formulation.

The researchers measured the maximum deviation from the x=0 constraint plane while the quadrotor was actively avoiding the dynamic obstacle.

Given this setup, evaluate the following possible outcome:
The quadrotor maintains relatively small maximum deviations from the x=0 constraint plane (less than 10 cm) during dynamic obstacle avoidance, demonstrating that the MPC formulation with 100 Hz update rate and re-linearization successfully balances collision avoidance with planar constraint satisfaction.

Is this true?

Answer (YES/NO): YES